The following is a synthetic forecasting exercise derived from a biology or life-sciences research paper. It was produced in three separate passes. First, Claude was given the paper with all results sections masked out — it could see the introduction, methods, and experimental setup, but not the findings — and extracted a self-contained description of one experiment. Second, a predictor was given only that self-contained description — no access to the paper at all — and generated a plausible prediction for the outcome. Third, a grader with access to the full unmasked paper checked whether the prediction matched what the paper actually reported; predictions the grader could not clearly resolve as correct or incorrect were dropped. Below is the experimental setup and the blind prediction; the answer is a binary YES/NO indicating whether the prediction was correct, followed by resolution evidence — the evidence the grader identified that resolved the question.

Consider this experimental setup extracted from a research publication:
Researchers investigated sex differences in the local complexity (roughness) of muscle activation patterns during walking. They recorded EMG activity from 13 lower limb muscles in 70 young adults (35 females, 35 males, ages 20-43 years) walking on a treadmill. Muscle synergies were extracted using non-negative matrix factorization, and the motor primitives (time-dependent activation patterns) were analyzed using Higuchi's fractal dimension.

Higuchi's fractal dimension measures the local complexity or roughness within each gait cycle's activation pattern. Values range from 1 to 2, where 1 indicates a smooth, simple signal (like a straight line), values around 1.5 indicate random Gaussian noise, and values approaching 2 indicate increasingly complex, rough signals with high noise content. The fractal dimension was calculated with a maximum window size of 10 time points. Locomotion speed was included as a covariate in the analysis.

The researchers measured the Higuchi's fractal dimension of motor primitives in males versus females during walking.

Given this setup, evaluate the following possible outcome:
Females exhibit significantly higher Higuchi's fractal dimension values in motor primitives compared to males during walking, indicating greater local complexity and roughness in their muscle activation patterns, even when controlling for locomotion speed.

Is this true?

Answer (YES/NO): NO